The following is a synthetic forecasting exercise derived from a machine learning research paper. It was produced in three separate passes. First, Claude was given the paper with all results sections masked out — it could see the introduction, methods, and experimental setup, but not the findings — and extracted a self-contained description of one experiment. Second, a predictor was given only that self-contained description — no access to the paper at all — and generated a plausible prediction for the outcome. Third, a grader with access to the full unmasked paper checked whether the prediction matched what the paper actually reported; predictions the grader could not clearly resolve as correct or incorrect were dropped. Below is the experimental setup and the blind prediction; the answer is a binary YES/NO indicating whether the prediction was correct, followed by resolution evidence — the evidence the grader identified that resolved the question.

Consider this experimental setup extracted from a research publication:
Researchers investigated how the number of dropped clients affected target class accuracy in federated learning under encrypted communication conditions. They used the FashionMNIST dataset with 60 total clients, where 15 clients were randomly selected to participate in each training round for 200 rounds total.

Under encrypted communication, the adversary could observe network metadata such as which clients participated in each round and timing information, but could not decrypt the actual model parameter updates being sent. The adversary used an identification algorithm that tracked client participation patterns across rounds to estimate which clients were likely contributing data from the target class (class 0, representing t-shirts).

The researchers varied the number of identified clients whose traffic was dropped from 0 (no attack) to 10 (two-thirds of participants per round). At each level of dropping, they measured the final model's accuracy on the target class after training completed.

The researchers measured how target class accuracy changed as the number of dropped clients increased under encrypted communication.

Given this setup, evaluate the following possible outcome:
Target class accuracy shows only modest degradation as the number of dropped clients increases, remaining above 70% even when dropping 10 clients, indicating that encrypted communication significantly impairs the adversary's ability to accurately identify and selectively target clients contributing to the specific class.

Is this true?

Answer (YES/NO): NO